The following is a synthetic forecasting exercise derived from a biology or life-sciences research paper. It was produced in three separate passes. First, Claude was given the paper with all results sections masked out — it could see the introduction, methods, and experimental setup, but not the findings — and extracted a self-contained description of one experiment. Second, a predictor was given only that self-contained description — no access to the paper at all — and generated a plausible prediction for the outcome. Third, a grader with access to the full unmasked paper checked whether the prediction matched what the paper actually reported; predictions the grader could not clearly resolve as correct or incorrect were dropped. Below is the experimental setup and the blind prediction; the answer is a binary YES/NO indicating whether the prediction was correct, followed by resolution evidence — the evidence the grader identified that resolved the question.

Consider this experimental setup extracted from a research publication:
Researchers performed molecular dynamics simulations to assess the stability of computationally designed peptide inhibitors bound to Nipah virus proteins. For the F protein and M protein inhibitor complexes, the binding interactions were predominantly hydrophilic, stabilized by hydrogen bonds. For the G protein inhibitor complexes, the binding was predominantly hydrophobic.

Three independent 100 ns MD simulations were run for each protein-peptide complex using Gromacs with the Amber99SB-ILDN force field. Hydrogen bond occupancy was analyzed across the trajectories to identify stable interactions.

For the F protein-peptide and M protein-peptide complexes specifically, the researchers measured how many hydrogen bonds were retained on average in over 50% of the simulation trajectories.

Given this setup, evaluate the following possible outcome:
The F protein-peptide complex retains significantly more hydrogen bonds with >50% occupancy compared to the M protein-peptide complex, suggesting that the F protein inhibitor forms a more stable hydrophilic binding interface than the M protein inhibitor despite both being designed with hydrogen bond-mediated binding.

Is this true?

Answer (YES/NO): NO